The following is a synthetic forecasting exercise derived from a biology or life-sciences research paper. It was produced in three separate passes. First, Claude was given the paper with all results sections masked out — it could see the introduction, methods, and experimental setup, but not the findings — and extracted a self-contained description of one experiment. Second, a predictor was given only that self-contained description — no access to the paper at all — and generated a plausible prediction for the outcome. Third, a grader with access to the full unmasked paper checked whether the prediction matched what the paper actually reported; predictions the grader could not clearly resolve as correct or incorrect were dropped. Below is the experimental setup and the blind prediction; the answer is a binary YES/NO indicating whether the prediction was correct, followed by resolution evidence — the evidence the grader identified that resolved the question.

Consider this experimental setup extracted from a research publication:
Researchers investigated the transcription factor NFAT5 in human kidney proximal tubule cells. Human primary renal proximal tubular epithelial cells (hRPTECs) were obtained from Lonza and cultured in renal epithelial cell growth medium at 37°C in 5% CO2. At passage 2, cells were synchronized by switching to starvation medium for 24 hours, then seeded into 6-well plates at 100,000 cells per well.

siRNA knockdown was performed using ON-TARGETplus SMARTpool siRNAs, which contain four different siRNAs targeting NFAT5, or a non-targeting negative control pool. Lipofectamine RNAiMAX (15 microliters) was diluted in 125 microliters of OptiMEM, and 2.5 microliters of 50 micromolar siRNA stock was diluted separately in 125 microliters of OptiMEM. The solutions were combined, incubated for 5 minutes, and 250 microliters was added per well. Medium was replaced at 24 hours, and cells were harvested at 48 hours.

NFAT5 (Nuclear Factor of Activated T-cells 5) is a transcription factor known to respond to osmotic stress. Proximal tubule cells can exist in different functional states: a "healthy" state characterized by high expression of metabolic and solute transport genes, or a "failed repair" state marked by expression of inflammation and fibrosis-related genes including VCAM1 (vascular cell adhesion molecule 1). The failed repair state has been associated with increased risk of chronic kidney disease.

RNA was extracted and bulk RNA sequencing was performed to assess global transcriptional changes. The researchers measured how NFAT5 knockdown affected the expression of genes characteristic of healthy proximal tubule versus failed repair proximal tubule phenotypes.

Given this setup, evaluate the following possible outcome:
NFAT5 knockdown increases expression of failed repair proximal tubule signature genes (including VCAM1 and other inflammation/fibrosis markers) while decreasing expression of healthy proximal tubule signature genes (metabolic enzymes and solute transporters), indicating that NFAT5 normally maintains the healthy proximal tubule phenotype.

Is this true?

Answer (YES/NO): NO